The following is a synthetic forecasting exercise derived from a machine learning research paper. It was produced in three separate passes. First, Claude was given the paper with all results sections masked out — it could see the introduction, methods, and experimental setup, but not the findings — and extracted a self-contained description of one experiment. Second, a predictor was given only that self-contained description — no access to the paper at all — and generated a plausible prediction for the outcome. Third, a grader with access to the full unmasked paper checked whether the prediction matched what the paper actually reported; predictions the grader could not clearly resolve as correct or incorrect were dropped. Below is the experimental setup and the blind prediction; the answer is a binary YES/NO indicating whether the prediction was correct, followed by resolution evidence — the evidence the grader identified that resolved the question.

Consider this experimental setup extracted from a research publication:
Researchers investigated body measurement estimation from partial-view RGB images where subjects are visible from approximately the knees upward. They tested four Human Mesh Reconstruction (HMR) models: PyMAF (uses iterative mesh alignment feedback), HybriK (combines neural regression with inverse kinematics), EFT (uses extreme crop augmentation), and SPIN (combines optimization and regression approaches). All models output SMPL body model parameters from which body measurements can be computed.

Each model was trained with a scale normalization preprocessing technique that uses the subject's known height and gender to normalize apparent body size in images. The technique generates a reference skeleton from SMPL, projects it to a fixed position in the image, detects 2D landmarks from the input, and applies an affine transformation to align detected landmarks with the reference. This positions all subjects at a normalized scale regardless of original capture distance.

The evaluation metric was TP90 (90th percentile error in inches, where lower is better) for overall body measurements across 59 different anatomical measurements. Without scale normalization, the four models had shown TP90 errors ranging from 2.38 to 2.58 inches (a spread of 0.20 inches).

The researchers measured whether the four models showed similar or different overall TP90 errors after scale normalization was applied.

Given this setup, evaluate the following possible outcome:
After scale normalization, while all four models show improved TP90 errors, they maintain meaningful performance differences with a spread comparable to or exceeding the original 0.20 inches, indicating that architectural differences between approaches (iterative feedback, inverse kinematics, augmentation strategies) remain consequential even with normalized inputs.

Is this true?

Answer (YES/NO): NO